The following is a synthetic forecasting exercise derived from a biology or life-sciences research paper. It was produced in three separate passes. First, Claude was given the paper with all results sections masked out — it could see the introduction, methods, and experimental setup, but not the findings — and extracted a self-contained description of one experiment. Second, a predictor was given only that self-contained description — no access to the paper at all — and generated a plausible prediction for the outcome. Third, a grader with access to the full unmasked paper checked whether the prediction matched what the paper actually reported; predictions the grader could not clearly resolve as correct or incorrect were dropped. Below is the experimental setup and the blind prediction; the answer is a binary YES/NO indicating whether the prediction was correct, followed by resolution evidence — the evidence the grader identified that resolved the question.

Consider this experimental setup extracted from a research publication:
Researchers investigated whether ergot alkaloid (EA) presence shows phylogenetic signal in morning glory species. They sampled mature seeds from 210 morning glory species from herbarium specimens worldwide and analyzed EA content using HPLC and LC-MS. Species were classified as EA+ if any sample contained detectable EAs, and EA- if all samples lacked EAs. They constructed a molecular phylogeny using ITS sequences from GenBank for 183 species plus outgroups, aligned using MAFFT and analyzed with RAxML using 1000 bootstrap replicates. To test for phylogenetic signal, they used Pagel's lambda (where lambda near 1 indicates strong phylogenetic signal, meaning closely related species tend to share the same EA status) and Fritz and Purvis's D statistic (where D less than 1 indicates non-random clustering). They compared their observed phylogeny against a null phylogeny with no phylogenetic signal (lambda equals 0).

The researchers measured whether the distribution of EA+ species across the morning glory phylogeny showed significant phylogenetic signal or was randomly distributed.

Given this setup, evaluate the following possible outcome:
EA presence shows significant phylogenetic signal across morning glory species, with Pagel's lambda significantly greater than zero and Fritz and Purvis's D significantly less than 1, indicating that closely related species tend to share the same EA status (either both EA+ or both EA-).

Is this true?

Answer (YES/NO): YES